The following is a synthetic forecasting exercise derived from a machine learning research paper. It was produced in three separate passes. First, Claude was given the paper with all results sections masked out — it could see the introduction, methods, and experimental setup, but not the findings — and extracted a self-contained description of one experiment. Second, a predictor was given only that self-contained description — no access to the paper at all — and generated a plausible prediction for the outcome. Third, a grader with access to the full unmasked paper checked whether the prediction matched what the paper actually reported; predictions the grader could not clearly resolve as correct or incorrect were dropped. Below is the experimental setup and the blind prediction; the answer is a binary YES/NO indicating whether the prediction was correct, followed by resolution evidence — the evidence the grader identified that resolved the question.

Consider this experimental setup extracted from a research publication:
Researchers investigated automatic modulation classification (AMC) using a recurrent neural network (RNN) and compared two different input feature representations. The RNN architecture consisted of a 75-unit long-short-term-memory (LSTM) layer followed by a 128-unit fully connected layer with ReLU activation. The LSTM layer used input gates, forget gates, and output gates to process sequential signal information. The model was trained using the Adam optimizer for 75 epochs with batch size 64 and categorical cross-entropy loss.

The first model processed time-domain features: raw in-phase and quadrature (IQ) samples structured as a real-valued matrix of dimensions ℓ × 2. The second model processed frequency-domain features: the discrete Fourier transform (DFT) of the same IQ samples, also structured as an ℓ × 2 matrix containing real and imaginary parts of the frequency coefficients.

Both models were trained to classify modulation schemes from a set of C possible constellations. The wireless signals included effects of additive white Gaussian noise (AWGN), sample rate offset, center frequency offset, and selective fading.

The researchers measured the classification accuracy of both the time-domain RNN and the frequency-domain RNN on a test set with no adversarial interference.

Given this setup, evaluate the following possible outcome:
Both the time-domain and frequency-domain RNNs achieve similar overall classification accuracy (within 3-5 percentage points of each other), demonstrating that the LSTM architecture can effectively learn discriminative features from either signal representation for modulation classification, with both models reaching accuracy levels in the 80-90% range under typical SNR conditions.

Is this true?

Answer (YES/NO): NO